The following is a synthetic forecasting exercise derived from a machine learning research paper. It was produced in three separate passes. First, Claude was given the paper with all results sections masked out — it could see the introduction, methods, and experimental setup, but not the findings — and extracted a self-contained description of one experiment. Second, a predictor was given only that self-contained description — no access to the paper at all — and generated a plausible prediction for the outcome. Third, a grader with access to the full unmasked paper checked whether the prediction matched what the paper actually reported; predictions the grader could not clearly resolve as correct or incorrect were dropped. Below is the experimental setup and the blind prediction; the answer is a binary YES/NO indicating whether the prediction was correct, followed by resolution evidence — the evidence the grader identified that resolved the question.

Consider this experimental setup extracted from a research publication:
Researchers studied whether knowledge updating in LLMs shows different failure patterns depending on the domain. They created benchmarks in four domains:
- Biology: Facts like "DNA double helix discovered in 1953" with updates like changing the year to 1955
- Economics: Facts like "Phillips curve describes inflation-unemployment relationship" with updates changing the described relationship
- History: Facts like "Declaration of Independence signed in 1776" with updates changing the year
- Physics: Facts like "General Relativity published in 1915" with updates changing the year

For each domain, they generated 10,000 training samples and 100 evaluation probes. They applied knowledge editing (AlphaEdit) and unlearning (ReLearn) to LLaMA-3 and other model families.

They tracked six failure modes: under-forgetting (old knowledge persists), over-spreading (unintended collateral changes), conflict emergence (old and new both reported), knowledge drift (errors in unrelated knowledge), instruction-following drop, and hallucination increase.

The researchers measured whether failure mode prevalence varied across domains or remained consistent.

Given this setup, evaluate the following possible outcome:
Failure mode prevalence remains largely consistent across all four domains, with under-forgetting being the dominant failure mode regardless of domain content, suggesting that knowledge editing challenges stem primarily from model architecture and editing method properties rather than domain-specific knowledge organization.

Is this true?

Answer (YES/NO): NO